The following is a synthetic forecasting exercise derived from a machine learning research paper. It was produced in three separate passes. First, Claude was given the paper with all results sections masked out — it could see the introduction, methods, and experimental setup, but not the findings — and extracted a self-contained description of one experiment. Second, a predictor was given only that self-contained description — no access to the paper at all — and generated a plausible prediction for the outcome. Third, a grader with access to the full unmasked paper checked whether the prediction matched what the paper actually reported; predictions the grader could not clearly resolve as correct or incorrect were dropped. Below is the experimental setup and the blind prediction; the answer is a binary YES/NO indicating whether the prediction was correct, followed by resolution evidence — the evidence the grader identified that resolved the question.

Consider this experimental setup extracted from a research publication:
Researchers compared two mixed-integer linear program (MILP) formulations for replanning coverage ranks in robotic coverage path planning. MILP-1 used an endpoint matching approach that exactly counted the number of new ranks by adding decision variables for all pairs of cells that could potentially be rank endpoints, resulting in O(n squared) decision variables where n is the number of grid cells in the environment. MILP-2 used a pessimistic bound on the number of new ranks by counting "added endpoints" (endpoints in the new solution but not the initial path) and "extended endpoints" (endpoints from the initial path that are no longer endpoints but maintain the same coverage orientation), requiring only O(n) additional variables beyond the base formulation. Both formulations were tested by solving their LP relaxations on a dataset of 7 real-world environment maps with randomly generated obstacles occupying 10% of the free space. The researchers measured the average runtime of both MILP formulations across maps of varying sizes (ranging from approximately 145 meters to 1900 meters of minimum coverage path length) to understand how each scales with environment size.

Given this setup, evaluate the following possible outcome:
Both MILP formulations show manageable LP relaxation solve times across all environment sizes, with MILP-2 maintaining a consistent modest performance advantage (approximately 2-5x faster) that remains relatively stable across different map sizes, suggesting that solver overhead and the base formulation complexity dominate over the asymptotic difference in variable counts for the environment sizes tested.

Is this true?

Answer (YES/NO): NO